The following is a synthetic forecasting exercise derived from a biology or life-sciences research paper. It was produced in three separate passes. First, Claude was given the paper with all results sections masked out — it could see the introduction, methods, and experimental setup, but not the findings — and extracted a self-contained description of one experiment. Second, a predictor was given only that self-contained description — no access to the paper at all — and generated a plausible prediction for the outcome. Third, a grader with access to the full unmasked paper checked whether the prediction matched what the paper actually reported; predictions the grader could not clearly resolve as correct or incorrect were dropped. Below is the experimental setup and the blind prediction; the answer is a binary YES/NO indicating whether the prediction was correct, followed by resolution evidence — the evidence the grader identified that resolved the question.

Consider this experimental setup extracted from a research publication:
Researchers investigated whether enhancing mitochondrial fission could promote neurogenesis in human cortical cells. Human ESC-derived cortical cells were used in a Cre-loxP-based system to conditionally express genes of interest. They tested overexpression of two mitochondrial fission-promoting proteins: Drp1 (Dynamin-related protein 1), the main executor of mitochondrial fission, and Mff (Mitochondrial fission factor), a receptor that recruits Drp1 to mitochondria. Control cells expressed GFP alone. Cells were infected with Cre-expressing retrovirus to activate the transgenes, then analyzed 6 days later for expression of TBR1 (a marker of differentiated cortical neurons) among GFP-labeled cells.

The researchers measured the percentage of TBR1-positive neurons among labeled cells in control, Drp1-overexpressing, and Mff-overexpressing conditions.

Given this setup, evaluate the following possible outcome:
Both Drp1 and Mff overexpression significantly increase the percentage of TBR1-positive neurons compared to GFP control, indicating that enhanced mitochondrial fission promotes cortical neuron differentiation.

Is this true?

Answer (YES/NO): YES